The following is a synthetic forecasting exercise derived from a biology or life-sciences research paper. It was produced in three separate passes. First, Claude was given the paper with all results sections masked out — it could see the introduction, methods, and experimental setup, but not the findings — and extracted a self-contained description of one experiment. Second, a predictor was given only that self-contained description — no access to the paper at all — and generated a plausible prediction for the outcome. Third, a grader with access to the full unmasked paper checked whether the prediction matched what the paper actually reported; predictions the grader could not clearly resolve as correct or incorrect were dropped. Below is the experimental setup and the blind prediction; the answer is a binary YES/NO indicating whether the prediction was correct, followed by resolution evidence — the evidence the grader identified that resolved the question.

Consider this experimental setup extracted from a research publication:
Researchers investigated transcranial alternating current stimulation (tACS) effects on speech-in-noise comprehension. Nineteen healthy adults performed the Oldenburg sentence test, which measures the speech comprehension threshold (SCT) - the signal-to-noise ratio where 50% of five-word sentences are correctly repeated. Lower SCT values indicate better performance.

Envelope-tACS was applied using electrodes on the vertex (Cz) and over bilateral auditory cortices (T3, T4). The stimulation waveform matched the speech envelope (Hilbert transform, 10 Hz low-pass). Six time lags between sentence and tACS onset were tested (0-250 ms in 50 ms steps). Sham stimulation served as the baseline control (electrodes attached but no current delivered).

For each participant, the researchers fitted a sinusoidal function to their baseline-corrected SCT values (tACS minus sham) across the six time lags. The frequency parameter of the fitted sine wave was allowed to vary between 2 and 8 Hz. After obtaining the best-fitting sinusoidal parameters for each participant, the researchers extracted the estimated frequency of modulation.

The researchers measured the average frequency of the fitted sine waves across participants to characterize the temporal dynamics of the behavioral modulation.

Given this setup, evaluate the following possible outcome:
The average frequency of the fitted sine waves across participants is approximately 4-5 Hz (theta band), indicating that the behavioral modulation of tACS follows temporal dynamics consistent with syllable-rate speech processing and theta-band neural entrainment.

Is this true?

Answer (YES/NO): YES